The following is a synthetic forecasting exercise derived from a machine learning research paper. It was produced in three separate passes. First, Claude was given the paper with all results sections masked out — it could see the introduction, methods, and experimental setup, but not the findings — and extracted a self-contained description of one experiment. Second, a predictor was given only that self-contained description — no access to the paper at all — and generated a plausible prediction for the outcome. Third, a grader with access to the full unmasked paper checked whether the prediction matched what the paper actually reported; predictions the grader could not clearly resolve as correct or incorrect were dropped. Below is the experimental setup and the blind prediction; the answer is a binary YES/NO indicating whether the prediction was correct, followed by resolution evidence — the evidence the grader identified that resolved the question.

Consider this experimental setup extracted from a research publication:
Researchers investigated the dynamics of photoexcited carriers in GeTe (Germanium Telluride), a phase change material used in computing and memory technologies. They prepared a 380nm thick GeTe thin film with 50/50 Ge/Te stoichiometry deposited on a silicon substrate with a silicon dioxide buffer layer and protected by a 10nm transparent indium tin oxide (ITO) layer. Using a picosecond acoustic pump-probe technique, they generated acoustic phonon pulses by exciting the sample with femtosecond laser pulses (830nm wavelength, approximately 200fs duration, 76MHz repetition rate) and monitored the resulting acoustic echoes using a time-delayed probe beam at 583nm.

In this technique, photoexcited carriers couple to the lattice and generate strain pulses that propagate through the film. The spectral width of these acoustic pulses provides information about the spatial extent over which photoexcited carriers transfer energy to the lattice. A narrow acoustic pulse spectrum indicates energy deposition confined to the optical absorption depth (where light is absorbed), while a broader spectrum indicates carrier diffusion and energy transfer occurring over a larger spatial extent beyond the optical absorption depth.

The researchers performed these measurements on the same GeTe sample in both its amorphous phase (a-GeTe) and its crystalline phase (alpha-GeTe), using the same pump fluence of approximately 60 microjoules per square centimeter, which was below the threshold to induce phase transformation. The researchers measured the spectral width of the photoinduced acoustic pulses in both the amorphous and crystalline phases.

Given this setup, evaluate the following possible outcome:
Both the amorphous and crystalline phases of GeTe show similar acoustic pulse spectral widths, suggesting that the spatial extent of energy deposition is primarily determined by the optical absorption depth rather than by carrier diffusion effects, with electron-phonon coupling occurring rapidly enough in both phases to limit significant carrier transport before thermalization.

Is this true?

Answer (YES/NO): NO